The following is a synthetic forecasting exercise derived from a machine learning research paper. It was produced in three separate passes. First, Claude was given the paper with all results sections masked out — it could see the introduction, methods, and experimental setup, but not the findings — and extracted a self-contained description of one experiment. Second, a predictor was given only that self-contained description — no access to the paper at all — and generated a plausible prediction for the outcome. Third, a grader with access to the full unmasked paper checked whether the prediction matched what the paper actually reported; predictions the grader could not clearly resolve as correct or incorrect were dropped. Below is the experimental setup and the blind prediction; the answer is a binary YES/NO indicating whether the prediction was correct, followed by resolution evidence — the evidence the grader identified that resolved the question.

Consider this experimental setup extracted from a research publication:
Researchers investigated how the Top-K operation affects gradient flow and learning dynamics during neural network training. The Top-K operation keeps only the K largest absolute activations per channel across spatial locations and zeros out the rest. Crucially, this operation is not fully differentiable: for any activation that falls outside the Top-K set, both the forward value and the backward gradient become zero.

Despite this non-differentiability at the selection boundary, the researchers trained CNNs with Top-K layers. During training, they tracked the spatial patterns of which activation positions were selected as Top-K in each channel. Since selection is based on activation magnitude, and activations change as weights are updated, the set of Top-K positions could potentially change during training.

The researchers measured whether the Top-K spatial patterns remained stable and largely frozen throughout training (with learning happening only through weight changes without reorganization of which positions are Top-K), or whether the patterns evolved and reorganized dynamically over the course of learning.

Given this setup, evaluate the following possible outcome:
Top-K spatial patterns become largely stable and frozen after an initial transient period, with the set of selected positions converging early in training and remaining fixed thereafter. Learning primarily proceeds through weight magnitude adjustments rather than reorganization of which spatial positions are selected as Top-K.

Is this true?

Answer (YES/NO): NO